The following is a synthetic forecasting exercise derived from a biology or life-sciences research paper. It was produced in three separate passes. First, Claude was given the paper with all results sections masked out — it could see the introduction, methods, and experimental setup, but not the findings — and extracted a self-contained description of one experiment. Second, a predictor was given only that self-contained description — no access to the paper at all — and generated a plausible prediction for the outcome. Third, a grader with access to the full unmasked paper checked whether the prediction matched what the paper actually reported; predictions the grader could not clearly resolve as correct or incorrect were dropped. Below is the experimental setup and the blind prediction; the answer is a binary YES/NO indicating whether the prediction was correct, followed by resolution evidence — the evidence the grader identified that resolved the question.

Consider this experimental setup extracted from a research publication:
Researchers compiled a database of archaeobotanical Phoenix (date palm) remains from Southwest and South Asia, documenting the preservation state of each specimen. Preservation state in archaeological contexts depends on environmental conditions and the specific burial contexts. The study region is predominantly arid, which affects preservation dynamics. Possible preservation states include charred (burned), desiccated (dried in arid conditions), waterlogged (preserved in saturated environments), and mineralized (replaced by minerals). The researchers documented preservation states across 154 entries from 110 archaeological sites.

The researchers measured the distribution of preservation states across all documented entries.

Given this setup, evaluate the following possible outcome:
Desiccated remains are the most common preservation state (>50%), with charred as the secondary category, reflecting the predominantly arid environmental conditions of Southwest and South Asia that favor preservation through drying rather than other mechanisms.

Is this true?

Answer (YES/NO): NO